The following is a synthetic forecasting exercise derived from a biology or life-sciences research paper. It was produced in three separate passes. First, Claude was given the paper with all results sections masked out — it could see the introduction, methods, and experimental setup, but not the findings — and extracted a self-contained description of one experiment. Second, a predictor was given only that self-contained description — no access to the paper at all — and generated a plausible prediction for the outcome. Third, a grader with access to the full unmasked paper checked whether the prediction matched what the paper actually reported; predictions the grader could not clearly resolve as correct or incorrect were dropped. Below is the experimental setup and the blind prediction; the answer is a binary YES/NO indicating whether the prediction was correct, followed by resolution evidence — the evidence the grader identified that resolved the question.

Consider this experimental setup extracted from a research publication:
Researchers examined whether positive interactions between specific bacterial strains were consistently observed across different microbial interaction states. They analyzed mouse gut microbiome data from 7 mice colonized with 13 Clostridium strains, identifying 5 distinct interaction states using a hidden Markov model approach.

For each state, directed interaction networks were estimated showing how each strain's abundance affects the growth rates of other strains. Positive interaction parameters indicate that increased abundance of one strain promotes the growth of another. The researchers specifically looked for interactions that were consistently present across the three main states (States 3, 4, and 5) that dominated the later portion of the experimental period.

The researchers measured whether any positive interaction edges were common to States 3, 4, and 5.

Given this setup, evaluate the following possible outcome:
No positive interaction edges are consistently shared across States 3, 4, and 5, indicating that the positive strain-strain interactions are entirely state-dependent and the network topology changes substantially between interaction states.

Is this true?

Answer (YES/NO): NO